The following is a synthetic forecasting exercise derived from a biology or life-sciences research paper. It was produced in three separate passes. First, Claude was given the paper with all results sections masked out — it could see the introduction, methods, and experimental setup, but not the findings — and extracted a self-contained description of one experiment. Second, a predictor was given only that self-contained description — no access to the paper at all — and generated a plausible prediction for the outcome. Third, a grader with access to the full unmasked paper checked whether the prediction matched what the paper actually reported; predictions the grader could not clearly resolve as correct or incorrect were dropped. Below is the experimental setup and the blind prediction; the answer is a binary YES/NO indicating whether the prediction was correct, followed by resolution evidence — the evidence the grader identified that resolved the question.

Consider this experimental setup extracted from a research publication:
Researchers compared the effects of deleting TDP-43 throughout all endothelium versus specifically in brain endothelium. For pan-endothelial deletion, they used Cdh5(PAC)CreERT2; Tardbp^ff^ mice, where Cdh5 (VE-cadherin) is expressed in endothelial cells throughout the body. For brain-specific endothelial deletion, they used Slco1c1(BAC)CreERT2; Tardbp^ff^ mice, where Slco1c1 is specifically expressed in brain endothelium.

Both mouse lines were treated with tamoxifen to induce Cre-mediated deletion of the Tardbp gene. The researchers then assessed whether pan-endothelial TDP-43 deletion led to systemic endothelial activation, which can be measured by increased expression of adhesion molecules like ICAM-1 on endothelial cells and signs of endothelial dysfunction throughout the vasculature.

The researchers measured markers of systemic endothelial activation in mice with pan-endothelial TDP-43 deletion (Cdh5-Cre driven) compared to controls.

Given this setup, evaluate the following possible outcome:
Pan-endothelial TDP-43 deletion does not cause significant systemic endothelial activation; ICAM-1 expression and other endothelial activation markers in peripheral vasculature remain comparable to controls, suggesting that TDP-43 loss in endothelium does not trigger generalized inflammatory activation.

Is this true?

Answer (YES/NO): NO